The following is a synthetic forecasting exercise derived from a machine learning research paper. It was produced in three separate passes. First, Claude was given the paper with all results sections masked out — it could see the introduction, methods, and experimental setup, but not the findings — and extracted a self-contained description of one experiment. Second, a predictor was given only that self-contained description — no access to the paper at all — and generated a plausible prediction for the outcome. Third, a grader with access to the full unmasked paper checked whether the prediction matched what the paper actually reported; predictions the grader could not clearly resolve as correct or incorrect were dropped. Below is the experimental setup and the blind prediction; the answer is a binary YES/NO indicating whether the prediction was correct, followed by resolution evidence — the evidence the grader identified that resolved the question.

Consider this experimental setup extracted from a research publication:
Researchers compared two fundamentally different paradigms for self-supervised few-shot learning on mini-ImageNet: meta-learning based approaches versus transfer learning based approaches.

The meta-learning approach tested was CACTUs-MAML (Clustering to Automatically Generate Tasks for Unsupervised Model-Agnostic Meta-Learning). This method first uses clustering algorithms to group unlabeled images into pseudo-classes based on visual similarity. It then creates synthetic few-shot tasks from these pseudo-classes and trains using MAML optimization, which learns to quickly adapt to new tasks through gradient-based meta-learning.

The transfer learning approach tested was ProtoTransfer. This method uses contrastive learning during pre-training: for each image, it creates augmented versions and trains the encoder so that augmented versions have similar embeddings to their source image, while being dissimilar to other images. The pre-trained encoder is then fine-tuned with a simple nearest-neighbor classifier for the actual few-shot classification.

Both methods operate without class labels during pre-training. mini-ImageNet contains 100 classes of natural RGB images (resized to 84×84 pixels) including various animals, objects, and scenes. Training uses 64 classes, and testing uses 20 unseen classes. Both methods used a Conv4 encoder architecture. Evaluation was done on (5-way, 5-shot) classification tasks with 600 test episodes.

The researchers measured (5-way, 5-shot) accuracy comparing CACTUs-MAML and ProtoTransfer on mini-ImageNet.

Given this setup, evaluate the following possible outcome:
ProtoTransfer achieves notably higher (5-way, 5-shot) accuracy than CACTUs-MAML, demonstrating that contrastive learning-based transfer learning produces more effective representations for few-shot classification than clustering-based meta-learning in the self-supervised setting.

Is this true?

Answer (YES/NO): YES